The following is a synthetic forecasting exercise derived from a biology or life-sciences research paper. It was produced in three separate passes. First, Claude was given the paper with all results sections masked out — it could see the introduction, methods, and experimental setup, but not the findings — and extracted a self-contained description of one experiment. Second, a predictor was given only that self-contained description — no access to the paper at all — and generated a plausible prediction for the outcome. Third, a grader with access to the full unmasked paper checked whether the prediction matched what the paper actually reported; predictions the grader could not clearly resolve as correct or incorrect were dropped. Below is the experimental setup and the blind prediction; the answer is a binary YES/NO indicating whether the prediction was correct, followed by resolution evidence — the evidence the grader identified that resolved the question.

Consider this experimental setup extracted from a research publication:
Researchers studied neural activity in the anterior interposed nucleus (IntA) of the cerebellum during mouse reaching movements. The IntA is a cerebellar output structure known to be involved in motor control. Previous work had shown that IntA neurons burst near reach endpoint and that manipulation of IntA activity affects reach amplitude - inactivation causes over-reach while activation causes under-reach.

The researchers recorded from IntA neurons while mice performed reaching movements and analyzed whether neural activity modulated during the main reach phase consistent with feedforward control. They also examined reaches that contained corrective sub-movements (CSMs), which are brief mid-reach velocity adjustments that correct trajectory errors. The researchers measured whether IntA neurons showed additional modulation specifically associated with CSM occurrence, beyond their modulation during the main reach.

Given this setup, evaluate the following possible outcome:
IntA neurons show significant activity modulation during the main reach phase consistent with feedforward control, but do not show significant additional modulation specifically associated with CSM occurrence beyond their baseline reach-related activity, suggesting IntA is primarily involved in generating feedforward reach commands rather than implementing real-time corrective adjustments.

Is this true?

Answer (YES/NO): NO